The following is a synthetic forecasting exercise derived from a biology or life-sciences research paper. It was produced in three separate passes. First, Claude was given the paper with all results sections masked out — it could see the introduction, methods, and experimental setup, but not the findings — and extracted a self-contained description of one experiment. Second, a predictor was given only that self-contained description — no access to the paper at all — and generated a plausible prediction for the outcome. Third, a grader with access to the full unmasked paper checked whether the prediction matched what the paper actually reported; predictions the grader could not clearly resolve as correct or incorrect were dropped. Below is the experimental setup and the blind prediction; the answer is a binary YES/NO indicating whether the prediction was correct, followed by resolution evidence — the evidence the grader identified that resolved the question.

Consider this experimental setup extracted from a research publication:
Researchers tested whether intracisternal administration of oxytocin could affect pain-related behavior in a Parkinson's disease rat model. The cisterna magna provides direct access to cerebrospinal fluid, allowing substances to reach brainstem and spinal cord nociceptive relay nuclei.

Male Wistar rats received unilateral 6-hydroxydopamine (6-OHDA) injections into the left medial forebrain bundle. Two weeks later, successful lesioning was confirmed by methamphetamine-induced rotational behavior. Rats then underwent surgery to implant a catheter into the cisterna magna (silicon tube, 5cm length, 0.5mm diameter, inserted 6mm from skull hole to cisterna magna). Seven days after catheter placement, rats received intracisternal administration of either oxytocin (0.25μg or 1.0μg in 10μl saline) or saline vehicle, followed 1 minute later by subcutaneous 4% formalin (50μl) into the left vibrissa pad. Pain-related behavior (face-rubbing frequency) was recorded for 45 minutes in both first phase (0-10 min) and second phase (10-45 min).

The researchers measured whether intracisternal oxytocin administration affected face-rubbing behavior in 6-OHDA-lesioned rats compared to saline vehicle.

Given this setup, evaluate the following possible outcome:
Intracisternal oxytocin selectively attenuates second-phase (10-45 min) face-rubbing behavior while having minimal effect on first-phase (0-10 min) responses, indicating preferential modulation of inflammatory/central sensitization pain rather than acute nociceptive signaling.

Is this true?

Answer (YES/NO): YES